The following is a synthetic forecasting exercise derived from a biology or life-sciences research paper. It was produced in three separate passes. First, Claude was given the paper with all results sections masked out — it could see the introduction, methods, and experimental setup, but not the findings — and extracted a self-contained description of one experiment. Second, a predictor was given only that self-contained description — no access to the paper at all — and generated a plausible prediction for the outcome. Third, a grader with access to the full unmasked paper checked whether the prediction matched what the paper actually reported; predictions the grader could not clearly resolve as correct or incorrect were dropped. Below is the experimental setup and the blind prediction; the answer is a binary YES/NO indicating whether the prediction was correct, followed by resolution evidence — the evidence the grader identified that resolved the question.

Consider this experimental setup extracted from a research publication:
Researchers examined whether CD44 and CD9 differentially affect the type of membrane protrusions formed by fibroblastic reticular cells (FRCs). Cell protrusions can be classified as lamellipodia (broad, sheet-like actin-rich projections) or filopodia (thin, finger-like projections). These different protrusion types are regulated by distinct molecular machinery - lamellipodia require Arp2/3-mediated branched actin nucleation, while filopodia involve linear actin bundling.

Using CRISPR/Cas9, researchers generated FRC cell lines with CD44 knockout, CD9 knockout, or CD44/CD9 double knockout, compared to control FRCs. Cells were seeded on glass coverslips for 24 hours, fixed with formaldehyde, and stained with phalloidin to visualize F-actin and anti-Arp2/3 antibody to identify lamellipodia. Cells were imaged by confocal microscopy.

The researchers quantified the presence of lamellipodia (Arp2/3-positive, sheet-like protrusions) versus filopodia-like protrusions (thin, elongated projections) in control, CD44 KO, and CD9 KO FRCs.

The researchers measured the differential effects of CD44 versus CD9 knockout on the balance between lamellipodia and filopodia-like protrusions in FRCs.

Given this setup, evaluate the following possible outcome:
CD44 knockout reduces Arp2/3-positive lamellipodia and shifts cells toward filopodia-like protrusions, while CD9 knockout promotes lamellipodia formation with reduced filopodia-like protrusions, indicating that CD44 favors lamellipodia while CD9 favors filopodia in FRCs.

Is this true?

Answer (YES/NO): NO